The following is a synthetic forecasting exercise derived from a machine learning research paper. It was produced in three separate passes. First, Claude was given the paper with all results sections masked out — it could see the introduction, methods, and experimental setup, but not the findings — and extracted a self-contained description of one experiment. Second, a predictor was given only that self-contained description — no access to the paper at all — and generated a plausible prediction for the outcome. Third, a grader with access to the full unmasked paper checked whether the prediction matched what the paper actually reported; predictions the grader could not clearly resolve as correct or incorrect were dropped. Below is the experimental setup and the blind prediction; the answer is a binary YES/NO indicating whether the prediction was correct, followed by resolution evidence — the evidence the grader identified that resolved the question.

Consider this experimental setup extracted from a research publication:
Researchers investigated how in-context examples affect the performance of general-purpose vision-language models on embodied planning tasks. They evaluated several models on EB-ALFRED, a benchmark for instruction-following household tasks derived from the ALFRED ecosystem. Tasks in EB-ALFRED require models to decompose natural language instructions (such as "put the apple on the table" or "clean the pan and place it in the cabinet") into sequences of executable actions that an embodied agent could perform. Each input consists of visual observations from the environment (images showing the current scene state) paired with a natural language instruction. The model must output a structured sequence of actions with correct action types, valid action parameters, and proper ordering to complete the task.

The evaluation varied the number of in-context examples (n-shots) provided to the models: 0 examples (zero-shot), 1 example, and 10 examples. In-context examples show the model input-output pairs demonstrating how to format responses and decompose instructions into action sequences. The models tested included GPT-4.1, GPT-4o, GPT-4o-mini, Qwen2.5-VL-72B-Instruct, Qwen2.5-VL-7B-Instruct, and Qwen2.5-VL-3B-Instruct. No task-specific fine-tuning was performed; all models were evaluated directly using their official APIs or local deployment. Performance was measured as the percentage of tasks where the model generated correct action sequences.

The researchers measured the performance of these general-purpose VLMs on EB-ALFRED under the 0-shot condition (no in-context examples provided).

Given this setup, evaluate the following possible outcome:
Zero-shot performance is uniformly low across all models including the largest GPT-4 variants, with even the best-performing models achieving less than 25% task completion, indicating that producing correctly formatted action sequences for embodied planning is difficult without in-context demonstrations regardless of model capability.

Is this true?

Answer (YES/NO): NO